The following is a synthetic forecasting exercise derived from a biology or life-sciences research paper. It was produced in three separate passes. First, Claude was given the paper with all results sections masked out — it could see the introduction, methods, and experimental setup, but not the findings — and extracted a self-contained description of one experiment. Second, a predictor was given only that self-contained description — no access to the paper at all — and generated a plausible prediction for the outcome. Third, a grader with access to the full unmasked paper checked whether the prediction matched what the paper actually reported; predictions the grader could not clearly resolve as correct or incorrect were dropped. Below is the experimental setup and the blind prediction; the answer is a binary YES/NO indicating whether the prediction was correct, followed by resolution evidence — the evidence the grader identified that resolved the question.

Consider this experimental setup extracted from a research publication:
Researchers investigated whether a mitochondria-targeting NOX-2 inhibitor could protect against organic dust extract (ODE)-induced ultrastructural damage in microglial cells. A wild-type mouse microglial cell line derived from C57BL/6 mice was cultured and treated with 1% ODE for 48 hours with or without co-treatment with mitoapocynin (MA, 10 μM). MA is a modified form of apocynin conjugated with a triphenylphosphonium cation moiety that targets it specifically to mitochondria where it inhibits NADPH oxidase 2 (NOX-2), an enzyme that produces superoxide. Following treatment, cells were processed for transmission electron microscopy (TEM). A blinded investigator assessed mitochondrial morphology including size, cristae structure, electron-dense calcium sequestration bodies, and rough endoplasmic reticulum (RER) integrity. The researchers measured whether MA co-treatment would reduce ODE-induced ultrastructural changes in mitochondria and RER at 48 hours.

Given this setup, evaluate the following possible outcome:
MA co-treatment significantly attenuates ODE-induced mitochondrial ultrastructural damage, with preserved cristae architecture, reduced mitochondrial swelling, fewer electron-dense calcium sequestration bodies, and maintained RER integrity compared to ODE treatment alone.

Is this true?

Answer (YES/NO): NO